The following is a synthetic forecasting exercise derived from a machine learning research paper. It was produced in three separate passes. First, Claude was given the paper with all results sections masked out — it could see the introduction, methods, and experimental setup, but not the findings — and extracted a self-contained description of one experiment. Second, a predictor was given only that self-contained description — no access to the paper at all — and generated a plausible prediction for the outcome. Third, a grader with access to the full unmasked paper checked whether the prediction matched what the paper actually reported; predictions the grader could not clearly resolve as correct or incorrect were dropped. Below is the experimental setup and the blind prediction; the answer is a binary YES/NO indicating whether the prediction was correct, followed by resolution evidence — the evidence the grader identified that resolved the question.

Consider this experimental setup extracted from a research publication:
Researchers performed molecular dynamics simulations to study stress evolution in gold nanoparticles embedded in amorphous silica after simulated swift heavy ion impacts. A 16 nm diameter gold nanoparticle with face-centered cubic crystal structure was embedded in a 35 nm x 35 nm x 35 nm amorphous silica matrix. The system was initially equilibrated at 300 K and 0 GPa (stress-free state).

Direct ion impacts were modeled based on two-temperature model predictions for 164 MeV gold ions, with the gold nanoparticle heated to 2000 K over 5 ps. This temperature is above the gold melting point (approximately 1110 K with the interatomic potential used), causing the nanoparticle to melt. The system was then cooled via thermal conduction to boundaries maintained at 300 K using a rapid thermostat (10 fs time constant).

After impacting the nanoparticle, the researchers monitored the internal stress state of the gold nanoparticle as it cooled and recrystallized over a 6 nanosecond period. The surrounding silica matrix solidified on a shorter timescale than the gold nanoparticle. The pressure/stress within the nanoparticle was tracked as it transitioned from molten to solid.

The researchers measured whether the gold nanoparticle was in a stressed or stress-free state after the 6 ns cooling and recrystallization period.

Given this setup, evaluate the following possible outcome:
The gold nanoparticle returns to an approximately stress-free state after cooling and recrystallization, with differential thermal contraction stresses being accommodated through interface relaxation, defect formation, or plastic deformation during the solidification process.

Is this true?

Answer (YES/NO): NO